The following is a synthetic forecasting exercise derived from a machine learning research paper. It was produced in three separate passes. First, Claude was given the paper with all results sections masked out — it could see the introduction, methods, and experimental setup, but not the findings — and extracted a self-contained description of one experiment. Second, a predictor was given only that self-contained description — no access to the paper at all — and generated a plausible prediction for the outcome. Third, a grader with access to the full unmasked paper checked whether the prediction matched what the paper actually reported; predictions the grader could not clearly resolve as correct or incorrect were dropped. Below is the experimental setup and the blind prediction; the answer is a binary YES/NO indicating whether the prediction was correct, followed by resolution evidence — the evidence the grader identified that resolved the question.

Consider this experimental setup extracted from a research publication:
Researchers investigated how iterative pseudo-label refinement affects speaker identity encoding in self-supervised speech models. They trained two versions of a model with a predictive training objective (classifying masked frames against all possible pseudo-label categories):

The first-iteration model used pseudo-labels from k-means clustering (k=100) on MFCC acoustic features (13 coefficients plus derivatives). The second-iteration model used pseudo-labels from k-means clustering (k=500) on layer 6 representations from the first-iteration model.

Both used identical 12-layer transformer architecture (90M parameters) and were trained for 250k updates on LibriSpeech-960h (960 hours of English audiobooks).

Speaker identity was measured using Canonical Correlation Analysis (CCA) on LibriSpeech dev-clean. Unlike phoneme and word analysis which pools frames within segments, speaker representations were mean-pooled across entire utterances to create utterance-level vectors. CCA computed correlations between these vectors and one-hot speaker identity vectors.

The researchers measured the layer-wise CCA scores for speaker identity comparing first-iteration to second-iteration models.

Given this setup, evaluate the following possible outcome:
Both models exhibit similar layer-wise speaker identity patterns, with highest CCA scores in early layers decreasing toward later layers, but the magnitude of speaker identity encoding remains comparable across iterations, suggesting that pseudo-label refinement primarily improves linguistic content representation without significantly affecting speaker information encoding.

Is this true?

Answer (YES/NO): NO